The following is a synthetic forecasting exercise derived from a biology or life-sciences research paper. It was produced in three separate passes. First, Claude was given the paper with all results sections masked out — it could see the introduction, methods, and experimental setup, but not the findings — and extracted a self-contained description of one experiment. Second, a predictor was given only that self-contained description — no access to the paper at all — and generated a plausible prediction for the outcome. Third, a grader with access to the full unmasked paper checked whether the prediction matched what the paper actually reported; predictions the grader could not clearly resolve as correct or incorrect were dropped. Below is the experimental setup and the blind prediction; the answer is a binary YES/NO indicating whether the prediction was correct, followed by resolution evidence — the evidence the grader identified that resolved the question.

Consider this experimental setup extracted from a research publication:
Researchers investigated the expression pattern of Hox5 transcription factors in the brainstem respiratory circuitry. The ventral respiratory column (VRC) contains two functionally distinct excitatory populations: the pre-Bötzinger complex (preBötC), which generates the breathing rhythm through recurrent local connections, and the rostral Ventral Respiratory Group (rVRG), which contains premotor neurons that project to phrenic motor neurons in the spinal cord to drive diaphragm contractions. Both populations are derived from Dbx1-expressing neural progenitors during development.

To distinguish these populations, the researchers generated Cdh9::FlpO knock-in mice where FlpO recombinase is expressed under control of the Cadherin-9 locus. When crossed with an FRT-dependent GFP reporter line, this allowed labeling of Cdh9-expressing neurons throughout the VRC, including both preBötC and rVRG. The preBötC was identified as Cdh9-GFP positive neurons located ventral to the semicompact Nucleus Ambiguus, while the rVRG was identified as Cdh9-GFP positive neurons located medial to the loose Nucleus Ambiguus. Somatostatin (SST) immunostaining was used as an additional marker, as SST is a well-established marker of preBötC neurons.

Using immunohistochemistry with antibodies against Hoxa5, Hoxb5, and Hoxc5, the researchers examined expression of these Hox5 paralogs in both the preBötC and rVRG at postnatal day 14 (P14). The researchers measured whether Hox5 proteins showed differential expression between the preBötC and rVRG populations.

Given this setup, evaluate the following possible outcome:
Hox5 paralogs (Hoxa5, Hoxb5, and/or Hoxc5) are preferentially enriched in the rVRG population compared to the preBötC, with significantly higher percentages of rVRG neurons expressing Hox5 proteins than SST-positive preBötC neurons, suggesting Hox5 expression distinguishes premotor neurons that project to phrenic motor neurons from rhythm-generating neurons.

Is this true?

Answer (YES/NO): YES